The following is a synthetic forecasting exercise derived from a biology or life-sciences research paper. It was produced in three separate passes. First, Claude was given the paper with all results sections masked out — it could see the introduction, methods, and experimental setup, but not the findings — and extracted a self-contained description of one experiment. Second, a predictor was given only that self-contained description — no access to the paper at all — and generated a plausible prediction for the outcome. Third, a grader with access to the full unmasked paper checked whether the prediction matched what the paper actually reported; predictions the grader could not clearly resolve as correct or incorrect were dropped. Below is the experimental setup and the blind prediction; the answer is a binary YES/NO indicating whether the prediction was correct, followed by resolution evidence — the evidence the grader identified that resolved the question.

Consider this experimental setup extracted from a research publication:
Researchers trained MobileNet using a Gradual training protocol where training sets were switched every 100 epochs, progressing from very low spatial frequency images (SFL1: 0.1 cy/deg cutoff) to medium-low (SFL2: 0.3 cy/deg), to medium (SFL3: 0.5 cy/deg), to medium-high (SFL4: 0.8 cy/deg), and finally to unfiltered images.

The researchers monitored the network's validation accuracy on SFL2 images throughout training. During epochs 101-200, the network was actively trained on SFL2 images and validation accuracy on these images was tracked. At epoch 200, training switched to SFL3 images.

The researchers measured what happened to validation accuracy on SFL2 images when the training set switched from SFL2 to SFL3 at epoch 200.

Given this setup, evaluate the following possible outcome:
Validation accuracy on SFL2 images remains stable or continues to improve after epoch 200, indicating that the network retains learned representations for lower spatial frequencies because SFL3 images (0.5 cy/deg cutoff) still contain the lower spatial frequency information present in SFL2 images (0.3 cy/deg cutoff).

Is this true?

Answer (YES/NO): NO